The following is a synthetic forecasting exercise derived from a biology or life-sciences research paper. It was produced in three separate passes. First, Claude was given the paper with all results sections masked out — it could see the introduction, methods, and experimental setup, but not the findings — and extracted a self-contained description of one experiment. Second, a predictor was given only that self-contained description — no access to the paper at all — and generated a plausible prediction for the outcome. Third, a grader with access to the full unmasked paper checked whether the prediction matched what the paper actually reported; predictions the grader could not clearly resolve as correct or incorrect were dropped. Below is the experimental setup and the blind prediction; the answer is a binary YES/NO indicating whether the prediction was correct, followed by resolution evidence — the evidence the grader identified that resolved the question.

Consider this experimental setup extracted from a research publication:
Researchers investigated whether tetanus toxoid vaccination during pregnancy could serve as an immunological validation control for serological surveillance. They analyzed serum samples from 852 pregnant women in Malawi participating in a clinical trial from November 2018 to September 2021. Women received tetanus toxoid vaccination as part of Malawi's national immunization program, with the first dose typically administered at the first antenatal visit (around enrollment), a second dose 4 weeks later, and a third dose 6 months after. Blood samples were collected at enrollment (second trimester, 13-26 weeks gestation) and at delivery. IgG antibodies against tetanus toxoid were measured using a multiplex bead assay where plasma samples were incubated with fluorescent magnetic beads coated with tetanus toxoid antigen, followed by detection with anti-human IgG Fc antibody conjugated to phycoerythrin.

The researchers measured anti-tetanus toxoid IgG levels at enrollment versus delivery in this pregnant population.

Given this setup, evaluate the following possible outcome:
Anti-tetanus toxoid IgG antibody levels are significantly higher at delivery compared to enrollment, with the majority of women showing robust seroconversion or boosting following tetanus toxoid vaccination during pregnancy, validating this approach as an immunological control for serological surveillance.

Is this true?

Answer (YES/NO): YES